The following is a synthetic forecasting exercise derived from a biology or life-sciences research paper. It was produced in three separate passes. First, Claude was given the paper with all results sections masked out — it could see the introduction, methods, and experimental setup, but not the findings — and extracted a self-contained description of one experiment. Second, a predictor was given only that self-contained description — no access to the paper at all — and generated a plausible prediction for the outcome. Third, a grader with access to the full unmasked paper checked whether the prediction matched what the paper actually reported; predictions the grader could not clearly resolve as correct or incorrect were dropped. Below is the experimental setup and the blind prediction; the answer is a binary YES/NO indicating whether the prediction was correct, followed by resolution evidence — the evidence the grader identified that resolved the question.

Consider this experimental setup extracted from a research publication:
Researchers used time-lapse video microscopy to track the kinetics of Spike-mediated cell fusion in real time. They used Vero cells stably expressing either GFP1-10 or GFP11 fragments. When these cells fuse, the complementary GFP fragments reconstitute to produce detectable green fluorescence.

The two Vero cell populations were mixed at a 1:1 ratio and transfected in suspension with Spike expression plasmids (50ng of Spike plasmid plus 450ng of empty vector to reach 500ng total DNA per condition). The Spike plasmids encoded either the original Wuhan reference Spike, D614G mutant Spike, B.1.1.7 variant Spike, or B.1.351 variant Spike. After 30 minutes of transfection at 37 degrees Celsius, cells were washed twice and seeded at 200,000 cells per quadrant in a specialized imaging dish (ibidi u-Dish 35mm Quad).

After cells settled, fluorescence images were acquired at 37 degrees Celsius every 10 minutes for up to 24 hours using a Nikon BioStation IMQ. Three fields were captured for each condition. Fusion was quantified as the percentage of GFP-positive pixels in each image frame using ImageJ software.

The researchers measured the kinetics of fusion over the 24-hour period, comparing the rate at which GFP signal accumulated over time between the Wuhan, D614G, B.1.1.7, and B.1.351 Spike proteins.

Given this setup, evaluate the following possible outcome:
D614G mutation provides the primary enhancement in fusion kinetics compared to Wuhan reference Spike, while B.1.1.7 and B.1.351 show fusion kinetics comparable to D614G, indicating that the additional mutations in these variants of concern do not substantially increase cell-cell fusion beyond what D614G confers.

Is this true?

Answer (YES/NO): NO